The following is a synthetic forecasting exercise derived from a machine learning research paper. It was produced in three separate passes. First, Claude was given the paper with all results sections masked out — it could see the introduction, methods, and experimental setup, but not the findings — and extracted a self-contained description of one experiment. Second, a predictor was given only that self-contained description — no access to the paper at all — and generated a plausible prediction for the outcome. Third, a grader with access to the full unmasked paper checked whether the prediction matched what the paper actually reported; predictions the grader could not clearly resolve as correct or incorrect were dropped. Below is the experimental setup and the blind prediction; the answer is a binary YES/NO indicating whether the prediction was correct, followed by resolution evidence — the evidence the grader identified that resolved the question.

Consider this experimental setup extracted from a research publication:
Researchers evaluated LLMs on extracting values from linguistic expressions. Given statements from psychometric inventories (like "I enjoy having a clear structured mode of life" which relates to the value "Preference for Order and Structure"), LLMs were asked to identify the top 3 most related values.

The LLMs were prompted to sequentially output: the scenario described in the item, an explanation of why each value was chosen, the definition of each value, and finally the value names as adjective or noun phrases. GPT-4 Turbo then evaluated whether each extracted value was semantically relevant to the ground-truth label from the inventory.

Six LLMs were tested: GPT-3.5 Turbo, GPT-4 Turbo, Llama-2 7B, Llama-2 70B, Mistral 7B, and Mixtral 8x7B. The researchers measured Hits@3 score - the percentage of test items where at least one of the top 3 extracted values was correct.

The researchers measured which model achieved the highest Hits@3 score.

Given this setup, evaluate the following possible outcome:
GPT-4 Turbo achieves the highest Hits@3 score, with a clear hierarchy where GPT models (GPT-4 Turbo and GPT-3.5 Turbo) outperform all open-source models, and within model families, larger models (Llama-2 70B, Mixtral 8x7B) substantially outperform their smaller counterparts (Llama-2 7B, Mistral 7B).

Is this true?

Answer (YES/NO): NO